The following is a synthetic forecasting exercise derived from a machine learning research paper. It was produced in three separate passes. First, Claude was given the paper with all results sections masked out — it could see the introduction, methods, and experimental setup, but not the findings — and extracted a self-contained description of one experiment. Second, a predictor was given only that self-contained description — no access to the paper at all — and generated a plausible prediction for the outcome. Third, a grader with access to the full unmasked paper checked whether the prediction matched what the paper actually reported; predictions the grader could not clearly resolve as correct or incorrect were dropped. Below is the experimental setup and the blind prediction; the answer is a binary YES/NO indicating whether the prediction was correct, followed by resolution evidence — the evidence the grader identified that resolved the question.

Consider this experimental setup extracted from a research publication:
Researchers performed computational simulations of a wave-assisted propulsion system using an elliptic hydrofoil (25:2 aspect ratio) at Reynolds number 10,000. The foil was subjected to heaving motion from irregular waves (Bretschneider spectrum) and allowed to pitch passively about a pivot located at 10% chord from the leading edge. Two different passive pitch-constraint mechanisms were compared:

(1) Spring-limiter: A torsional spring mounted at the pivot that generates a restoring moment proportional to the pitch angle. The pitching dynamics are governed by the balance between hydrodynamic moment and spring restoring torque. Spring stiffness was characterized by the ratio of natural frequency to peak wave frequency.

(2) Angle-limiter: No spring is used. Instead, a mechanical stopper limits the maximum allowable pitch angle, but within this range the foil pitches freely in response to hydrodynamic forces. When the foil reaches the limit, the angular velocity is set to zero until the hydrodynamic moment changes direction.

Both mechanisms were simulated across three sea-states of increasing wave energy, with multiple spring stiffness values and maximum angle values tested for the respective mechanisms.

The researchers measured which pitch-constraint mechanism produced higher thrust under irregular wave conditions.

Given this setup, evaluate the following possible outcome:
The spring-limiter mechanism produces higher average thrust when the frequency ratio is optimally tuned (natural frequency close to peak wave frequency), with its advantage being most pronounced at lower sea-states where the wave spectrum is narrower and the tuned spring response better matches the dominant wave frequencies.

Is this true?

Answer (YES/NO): NO